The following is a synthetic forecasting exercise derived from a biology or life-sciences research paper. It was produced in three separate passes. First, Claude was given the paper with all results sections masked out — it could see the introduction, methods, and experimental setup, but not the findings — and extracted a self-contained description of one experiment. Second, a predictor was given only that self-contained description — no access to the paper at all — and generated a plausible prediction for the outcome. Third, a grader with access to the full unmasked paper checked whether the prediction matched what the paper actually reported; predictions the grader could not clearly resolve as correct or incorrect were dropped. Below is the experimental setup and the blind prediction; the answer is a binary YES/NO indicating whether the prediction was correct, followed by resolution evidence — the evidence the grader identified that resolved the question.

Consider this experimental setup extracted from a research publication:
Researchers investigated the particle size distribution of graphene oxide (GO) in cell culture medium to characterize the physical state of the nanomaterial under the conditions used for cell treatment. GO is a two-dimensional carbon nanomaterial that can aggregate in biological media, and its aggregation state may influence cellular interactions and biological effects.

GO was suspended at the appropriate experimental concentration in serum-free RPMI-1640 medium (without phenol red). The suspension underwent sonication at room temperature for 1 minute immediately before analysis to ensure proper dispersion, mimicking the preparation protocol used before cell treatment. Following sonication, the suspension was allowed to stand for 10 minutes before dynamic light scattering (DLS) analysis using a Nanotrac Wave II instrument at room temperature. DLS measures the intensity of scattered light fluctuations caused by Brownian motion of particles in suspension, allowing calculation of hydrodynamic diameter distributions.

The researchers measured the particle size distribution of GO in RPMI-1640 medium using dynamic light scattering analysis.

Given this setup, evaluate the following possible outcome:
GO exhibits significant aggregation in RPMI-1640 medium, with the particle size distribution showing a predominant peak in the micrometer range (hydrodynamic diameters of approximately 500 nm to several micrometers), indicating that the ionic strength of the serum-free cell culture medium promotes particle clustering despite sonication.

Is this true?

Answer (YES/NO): NO